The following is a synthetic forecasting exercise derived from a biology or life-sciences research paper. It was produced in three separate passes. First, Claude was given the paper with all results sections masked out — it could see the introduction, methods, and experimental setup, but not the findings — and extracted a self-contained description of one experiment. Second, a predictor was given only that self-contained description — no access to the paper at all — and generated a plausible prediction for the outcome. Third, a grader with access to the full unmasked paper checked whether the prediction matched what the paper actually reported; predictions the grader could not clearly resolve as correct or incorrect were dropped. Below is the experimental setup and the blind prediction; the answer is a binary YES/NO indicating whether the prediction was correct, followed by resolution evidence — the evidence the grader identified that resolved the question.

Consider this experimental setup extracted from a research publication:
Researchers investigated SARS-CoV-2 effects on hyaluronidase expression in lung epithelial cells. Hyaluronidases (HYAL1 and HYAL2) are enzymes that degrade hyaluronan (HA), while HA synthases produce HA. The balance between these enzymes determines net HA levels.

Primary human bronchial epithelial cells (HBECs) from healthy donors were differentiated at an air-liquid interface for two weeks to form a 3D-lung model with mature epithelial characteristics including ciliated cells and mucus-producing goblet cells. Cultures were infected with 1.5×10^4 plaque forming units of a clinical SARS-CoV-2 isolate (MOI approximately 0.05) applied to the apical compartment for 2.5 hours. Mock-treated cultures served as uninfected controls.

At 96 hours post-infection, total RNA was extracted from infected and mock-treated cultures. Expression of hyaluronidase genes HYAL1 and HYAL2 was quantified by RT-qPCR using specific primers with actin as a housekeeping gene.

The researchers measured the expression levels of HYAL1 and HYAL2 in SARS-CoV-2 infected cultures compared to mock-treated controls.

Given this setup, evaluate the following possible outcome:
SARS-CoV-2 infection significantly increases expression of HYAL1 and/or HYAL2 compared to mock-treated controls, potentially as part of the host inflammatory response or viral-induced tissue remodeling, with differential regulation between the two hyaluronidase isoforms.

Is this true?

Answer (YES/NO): NO